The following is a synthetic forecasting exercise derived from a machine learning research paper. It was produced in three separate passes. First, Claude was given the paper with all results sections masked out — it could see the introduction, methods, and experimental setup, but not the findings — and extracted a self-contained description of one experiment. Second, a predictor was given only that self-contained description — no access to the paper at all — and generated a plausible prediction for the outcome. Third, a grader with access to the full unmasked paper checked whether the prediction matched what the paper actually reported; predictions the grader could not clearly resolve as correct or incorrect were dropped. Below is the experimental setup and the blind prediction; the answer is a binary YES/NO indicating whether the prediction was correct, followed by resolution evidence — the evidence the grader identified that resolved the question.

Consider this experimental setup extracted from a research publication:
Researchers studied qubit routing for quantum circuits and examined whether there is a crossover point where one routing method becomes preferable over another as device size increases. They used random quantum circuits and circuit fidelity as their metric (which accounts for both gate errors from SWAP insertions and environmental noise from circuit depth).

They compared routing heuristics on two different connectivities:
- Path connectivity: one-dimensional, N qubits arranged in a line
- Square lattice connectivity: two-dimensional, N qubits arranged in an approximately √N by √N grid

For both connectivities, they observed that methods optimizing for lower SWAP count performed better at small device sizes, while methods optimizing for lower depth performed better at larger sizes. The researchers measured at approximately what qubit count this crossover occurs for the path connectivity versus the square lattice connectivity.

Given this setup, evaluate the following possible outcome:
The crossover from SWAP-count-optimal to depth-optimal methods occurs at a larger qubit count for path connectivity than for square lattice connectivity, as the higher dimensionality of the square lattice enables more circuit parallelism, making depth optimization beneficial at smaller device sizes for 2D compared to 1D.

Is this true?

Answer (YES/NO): NO